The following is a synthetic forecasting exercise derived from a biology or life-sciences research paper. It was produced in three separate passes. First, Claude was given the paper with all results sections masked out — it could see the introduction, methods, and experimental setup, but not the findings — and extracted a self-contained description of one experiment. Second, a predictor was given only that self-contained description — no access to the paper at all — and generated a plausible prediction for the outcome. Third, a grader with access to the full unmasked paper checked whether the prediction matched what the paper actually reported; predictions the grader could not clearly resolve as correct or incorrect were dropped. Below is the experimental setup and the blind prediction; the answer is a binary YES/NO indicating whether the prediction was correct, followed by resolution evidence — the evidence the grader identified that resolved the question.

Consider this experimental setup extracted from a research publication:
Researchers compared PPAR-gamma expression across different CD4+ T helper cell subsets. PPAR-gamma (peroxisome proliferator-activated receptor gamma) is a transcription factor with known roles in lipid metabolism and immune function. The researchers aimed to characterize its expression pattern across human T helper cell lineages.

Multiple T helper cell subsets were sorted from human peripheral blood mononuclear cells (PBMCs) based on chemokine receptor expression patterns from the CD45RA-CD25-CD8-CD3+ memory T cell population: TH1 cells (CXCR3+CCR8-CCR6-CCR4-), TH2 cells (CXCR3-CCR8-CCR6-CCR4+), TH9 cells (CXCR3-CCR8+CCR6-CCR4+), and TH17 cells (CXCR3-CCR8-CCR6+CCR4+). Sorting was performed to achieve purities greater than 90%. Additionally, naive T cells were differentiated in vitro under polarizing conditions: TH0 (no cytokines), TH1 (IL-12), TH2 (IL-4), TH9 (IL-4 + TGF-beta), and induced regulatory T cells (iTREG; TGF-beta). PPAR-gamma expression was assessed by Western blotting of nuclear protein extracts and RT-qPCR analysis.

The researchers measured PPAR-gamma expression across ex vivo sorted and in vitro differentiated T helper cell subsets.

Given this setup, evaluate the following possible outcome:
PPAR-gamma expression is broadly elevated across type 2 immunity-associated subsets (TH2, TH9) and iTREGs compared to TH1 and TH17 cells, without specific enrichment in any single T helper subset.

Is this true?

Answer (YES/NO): NO